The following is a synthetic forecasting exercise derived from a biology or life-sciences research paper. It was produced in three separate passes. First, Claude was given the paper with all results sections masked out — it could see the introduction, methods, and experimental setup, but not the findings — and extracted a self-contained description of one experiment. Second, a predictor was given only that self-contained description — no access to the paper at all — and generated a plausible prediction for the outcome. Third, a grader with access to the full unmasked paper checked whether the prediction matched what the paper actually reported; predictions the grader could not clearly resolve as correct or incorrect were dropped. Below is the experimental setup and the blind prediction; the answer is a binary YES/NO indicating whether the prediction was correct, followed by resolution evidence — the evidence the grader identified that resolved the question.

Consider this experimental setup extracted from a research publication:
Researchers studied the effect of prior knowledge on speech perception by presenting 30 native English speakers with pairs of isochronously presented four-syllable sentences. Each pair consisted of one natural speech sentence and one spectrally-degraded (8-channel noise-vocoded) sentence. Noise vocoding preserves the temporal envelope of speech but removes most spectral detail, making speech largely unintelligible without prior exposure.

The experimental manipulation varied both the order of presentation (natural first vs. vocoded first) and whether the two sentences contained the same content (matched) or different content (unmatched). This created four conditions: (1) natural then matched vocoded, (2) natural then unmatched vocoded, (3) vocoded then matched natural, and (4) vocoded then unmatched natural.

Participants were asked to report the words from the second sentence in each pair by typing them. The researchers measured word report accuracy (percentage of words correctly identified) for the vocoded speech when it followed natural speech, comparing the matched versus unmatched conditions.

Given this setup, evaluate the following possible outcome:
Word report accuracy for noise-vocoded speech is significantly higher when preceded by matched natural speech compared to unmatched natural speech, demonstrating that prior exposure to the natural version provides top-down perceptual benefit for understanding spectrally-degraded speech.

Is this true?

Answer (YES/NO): YES